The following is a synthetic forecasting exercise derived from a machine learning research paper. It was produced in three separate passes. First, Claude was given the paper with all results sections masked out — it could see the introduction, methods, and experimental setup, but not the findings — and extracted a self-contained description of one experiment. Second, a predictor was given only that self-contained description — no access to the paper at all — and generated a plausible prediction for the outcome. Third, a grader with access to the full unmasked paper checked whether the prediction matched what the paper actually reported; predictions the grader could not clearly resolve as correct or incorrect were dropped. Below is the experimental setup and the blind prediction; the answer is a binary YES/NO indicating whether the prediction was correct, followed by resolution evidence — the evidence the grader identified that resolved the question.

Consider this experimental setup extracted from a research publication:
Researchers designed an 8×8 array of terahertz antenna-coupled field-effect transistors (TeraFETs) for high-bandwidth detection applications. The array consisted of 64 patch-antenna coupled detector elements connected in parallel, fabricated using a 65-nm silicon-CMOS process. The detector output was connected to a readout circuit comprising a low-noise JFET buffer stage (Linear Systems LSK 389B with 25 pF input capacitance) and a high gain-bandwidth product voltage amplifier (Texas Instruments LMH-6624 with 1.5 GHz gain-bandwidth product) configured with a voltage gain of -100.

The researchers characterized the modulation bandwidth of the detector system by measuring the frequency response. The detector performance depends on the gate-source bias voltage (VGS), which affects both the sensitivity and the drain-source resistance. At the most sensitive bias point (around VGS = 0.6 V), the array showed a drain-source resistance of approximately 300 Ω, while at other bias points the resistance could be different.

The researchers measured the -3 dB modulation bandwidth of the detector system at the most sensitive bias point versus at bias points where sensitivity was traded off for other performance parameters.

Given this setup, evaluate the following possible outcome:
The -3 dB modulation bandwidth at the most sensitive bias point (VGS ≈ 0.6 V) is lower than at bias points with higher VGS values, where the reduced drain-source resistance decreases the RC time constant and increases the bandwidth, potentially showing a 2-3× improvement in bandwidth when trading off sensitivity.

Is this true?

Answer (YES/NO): NO